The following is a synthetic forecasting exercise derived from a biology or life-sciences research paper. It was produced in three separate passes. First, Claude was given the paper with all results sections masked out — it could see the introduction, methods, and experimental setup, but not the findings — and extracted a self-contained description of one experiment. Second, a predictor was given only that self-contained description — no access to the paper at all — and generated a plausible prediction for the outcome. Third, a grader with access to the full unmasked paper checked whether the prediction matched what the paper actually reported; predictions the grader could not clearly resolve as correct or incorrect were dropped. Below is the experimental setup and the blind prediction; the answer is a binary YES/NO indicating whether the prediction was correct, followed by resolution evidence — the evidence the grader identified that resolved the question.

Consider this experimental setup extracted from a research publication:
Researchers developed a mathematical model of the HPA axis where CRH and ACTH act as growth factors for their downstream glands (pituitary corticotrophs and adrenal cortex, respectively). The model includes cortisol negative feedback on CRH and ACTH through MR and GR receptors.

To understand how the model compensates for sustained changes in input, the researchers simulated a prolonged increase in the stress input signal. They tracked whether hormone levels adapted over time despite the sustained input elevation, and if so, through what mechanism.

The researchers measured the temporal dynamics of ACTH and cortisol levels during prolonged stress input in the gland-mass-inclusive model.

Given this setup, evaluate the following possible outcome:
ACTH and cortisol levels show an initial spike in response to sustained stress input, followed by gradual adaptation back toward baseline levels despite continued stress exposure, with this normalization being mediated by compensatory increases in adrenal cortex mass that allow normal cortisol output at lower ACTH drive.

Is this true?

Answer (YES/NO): NO